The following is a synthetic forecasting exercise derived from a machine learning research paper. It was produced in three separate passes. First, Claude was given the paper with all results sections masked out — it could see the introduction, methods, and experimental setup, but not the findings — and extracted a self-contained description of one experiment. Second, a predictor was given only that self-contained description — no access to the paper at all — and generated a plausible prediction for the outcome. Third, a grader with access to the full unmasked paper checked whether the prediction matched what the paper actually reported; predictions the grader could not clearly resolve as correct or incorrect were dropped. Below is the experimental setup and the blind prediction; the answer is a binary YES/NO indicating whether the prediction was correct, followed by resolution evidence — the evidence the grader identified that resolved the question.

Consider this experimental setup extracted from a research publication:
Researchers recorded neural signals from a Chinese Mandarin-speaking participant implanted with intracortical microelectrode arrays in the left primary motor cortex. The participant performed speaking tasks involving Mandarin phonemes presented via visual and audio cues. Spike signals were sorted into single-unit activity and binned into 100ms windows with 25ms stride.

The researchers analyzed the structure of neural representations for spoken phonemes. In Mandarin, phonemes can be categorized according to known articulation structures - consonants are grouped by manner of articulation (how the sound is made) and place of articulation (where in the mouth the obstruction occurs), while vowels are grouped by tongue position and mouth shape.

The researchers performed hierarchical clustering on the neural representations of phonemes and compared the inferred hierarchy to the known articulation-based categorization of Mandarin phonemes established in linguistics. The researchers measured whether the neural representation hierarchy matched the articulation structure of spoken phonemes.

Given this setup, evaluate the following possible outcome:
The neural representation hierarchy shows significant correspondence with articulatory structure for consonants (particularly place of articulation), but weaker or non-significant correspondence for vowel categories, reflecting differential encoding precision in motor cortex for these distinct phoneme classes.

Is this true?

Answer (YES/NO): NO